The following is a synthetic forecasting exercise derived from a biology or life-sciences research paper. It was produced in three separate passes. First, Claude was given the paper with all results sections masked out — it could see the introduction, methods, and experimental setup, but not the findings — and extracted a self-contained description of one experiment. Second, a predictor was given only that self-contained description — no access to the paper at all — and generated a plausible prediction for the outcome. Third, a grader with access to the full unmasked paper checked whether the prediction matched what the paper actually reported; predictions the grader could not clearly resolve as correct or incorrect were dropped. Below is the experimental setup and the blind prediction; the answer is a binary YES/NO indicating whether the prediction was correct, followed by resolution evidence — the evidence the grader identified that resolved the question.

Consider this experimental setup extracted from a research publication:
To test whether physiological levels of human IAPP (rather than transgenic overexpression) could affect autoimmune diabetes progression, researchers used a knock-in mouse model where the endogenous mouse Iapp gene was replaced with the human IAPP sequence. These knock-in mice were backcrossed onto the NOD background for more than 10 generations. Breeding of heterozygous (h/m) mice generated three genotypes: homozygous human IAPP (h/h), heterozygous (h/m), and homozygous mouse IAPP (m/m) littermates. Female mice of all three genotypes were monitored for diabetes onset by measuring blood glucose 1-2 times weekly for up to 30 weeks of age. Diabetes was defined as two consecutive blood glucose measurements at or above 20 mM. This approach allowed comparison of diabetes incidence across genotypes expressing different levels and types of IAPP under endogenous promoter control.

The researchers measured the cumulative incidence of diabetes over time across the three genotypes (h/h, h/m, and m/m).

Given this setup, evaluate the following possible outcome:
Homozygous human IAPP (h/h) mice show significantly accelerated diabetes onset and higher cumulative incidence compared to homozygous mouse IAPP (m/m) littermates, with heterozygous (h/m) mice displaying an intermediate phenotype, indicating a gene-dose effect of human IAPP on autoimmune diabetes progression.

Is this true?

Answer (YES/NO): NO